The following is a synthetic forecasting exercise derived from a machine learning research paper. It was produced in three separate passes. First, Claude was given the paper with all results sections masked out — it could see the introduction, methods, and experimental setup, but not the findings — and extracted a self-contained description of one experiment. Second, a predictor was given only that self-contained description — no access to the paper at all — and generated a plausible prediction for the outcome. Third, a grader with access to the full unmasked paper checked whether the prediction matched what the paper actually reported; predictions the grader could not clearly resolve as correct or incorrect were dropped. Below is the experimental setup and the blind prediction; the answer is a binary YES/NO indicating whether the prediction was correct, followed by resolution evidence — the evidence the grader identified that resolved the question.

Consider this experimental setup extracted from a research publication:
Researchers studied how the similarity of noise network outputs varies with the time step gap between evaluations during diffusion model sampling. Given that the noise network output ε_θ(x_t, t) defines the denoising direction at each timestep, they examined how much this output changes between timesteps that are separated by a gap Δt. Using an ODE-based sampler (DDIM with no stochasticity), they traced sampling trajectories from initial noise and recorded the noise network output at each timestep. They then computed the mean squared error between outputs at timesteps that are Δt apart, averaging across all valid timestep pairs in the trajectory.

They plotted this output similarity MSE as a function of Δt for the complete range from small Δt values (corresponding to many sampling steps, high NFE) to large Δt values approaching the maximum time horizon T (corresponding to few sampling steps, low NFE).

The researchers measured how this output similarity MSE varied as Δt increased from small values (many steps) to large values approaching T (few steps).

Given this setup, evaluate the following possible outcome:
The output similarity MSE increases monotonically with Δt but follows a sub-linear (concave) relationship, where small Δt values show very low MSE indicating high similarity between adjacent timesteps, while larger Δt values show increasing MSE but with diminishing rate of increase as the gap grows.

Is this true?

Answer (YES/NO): NO